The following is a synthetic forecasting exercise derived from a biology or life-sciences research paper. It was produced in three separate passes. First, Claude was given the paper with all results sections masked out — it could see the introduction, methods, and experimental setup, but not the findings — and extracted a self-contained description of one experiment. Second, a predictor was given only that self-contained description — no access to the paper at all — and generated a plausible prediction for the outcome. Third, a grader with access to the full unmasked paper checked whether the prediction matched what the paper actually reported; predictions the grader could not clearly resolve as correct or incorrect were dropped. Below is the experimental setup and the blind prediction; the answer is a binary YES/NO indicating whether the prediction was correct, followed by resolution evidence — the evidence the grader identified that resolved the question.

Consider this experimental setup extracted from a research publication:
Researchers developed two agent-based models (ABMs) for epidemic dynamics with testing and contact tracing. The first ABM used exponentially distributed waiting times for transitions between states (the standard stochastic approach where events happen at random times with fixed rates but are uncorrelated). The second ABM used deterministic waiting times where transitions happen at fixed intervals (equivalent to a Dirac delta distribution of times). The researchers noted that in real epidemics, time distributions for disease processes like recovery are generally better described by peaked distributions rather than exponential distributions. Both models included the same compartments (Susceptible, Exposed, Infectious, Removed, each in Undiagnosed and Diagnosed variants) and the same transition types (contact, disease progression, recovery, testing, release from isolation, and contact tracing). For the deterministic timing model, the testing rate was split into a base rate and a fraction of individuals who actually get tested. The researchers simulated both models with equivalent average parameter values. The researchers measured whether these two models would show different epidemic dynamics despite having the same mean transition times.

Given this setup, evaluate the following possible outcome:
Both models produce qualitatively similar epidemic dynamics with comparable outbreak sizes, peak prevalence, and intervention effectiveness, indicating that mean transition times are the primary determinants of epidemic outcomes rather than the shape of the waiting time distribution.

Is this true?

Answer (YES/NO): NO